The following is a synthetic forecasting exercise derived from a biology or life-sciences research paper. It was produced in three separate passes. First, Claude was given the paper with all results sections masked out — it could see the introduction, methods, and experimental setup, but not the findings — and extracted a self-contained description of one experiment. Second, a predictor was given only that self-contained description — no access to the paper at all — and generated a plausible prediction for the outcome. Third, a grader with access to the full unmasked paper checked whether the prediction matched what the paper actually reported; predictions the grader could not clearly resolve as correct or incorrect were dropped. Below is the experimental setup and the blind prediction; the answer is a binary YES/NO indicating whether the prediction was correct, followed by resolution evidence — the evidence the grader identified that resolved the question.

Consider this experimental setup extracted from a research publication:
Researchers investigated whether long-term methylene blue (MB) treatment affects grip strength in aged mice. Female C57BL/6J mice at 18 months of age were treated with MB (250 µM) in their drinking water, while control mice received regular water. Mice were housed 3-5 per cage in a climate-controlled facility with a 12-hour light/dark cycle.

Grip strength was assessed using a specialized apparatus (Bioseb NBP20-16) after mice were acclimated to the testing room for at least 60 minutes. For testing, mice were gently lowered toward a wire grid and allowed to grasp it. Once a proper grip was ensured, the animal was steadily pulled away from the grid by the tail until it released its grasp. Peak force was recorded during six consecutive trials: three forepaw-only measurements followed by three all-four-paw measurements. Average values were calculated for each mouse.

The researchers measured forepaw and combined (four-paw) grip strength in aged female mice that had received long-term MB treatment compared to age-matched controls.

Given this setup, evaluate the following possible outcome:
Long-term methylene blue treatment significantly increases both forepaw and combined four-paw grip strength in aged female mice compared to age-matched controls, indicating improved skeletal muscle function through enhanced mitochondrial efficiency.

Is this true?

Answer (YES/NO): NO